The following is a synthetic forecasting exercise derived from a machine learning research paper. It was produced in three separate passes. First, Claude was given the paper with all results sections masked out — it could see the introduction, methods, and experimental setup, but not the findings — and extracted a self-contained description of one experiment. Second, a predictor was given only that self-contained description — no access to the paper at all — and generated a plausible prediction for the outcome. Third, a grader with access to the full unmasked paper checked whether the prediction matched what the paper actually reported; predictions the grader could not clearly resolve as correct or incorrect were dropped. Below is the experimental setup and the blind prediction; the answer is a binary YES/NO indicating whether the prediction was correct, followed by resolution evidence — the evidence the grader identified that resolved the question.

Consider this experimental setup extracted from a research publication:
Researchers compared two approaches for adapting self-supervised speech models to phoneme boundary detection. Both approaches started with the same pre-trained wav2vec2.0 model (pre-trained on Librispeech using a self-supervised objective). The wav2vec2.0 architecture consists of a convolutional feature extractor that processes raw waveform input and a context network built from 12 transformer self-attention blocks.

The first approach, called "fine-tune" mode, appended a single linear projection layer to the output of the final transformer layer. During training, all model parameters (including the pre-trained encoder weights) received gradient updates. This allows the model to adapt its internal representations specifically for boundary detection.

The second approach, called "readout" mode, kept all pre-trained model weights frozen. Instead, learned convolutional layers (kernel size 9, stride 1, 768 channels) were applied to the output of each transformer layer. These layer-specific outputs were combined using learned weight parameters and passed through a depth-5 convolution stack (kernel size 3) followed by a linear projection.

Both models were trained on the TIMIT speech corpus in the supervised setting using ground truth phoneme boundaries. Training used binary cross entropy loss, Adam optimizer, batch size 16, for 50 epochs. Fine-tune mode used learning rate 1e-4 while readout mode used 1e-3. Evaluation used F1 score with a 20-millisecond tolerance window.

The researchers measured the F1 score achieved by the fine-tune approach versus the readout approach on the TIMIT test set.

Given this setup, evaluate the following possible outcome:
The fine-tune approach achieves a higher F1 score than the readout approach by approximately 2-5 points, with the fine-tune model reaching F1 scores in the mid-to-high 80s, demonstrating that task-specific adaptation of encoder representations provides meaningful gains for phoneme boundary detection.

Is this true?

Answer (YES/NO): NO